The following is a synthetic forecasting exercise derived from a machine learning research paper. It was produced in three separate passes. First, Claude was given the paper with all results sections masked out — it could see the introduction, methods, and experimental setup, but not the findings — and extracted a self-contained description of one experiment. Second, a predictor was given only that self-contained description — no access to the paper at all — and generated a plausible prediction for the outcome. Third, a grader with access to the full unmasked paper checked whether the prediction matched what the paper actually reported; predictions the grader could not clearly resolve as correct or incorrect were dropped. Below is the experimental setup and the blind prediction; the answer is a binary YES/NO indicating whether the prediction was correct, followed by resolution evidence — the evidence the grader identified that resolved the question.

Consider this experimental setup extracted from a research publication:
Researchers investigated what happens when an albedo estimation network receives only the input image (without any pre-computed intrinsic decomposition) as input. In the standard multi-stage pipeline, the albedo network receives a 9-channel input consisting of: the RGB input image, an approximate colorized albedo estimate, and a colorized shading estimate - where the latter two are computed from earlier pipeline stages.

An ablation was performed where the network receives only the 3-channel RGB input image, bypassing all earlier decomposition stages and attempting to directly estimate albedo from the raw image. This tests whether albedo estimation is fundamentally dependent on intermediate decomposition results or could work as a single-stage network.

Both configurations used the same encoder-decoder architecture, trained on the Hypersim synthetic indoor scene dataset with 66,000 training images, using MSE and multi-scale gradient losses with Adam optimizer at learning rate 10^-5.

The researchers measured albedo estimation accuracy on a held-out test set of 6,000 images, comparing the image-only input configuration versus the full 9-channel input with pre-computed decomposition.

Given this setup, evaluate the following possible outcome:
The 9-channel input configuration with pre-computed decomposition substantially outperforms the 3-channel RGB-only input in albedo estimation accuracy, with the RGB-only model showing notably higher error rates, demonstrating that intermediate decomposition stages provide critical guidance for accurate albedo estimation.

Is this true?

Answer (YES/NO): YES